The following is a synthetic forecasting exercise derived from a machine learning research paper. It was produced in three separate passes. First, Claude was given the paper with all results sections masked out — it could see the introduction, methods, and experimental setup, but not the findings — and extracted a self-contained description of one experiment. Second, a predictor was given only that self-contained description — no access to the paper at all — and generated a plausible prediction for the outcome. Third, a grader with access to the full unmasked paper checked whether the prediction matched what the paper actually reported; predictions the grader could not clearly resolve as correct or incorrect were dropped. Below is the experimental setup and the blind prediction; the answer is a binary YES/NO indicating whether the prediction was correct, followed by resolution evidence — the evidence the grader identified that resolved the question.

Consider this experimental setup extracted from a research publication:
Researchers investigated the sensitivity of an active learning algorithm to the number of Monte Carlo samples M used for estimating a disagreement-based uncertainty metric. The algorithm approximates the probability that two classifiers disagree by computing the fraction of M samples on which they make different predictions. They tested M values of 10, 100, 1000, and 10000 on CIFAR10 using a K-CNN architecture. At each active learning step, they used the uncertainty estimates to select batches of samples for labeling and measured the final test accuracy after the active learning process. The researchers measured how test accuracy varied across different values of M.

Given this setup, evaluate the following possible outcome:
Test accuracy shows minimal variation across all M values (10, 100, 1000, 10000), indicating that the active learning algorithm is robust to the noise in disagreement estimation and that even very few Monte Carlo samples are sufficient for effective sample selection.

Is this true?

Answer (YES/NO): NO